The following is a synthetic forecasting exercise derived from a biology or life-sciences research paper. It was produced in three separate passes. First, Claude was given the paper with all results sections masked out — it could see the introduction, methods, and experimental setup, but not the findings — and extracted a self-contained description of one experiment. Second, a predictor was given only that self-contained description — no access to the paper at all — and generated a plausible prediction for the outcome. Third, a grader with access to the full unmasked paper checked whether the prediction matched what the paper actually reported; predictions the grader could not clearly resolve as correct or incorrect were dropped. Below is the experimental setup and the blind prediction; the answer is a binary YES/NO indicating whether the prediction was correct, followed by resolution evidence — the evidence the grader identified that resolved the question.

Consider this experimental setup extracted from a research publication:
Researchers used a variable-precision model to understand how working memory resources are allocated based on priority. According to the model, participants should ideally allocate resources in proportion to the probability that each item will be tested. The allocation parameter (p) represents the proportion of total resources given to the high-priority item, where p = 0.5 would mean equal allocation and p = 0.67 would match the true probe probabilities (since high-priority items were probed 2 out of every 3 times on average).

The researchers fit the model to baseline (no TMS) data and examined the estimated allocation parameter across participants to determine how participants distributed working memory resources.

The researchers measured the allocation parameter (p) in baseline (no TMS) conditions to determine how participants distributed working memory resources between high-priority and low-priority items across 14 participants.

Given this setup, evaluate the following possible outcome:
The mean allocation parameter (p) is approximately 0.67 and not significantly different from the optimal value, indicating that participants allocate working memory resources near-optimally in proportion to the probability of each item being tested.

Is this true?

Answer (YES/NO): NO